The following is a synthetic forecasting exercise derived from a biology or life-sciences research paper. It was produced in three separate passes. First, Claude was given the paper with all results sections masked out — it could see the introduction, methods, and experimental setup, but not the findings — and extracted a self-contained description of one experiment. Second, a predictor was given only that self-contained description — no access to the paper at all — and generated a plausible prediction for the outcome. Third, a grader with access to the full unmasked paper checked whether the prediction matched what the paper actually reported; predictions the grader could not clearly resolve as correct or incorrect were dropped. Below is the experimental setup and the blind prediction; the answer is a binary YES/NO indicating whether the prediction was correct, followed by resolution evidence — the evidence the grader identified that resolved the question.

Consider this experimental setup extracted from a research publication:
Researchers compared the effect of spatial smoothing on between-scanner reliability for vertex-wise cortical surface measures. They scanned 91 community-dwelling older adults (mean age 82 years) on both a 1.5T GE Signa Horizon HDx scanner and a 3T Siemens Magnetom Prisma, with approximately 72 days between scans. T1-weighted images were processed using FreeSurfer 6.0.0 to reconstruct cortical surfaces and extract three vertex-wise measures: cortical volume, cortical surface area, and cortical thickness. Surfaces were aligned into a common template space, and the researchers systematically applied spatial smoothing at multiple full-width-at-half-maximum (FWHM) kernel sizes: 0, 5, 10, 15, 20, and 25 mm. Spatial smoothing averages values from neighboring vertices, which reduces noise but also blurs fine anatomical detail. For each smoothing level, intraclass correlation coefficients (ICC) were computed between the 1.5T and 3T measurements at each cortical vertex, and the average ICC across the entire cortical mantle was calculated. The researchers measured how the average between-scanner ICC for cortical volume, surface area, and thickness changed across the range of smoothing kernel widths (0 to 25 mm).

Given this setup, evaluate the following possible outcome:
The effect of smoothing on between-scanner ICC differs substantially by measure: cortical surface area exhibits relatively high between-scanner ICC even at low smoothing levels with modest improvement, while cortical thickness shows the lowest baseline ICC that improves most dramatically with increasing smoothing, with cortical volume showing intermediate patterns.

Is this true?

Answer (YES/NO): NO